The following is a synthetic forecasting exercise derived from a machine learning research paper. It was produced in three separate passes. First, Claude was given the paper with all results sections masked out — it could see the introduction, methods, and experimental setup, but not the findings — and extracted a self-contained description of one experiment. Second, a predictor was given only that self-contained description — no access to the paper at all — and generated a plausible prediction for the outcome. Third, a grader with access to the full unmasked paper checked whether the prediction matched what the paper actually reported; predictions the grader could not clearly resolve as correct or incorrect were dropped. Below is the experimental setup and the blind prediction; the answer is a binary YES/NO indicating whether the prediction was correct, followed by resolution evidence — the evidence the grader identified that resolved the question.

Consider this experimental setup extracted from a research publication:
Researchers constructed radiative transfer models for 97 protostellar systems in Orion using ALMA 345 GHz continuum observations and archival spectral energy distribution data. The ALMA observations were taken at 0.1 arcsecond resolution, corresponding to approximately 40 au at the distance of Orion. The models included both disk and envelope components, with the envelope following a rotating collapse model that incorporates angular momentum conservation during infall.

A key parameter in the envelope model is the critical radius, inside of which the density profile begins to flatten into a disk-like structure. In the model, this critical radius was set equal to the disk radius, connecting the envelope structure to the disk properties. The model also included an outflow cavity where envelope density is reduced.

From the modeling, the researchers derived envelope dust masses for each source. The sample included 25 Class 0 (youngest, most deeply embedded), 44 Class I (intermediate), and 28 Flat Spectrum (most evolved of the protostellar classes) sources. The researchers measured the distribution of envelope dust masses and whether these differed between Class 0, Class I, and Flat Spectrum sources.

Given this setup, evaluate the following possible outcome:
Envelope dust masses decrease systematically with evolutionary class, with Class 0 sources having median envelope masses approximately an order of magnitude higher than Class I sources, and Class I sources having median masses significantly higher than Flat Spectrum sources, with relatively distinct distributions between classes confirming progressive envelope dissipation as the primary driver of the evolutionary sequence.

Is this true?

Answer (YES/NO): NO